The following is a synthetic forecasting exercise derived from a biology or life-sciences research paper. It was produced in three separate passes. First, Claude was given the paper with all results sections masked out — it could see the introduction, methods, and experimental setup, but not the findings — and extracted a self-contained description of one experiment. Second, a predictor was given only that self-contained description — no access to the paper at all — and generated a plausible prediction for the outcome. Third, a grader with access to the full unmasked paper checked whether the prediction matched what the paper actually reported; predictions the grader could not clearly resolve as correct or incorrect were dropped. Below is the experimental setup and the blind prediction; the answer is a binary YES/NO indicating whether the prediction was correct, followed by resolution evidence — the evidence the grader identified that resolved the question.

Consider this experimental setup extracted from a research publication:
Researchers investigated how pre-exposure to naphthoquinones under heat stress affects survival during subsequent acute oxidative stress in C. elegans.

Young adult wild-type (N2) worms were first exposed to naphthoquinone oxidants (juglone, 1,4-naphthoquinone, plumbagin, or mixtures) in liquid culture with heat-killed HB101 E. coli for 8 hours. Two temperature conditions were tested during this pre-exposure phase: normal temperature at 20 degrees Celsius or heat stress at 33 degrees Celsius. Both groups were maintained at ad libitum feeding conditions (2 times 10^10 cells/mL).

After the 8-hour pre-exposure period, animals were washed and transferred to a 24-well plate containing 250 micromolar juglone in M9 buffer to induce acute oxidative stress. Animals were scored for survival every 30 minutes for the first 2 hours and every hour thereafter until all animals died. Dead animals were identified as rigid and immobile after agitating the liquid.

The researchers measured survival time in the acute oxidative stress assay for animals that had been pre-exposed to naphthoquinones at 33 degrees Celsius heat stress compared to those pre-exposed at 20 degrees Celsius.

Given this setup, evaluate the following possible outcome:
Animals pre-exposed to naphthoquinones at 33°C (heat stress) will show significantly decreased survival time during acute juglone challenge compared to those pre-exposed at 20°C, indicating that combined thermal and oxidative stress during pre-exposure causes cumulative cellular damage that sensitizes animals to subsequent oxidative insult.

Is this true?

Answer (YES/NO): YES